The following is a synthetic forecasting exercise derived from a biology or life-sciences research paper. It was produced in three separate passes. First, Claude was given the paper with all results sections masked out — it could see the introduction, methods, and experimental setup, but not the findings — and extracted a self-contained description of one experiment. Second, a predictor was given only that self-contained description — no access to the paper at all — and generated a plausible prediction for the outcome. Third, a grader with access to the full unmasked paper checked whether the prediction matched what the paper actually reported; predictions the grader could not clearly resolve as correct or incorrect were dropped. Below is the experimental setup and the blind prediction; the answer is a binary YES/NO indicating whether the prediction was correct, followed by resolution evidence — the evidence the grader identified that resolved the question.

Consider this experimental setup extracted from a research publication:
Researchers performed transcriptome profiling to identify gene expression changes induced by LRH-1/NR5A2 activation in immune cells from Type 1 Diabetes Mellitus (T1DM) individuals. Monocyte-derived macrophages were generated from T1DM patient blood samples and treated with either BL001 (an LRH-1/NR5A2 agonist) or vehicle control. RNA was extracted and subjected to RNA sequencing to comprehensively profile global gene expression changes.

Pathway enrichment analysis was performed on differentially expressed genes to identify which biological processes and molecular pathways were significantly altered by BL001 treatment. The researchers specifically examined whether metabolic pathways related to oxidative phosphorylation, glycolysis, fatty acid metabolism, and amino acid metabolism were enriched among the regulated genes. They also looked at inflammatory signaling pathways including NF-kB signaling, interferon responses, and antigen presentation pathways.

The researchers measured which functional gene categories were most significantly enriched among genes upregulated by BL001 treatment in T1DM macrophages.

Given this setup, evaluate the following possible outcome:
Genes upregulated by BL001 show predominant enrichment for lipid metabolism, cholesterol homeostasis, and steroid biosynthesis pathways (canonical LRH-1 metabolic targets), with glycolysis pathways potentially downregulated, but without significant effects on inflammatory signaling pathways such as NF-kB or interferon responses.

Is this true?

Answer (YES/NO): NO